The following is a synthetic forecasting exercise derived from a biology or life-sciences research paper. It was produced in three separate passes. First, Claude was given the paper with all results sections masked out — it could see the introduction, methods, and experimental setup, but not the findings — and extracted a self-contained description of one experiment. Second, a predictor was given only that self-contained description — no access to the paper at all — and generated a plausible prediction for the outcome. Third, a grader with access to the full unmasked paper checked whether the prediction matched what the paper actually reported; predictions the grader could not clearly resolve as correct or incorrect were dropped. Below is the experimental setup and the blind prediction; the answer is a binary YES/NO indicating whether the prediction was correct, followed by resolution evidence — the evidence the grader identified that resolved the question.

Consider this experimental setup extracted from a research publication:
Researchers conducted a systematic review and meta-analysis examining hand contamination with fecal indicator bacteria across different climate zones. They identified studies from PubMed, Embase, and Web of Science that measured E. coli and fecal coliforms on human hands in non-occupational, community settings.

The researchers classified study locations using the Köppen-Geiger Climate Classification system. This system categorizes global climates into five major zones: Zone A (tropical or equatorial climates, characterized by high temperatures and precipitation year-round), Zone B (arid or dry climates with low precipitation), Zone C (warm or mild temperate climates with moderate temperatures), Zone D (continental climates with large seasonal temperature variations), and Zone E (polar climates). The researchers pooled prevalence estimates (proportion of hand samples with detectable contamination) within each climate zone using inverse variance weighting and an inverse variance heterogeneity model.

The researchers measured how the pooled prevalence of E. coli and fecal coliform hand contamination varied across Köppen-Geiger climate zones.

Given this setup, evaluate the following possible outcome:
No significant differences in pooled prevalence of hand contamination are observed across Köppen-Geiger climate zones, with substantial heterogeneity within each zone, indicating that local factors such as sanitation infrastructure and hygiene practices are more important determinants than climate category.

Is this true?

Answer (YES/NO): NO